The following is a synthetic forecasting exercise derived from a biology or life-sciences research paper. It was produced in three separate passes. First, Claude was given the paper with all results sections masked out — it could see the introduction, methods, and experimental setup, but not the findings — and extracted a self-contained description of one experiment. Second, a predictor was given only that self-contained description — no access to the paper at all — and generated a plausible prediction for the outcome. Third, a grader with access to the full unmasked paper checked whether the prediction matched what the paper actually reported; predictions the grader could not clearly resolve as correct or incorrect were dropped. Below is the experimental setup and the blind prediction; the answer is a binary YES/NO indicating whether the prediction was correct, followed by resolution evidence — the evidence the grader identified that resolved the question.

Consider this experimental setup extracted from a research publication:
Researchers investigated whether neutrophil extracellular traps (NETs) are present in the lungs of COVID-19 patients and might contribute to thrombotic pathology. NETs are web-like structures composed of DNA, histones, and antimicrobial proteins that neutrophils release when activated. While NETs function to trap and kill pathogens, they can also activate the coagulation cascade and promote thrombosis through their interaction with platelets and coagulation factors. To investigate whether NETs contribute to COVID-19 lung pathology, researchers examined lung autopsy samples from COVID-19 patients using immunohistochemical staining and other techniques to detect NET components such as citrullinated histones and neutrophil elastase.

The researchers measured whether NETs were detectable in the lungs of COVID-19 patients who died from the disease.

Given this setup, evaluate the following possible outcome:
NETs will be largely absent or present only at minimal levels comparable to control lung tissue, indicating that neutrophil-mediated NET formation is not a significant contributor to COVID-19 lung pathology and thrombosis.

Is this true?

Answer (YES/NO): NO